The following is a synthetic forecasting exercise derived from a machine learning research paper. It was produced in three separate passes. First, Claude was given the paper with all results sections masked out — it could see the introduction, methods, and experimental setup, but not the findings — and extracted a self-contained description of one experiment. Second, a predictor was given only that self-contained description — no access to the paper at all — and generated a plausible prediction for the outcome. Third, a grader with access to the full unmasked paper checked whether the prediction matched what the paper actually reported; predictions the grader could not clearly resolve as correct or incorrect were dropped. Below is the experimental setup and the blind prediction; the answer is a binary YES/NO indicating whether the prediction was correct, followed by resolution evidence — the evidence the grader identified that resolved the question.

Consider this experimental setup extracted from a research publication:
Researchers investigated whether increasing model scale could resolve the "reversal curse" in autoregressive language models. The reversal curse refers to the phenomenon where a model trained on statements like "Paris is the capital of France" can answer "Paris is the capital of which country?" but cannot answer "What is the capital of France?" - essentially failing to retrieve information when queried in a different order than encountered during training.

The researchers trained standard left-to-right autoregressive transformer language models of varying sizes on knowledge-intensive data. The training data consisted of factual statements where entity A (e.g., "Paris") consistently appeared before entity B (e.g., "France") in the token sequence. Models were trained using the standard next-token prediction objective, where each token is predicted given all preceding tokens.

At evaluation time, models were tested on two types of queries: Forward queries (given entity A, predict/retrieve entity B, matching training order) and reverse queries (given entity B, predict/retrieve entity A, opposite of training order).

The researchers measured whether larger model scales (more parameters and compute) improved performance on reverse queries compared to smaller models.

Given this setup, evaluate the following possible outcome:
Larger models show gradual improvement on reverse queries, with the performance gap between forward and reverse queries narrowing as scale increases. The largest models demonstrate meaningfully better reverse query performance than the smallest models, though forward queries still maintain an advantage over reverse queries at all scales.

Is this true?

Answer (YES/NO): NO